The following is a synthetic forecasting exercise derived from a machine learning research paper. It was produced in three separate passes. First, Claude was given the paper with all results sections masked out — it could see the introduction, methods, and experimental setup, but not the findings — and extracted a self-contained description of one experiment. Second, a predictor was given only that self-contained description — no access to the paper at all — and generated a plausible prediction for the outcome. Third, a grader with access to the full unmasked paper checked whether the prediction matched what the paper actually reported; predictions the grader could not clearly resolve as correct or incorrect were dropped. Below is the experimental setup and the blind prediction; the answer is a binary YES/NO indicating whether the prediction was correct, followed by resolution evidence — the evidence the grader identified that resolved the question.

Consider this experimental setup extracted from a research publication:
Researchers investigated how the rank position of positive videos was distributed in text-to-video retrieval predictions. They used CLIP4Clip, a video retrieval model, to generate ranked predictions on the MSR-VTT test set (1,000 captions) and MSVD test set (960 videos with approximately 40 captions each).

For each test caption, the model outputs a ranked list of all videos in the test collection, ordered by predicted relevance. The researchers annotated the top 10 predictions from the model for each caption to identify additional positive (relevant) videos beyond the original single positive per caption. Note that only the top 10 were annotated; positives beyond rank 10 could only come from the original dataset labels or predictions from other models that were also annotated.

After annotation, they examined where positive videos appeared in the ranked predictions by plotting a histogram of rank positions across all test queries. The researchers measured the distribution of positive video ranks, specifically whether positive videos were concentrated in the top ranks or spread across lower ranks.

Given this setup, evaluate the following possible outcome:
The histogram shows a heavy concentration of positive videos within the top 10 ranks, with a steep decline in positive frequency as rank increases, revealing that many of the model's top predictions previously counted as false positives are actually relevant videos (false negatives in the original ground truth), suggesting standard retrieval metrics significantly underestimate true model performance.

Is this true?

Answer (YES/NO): YES